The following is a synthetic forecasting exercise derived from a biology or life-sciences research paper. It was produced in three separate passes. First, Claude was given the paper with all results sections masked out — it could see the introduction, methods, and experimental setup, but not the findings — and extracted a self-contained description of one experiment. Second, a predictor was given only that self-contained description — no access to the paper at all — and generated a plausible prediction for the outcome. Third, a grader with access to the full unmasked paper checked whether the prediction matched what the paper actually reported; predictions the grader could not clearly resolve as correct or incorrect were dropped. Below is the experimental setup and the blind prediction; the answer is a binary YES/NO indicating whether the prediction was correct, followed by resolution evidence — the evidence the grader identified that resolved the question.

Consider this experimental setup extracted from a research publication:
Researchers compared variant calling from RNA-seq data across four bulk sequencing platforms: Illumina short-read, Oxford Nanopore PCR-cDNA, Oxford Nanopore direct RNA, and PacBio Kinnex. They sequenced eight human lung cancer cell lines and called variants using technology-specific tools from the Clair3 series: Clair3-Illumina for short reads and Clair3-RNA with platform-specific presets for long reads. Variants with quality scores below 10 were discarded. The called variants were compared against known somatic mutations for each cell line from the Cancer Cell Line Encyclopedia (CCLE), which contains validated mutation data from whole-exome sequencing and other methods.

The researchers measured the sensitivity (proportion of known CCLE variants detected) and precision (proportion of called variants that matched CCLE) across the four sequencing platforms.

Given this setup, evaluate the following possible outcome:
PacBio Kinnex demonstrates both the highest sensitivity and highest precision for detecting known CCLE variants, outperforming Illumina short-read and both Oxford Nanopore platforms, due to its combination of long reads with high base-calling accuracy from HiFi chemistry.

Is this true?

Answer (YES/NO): NO